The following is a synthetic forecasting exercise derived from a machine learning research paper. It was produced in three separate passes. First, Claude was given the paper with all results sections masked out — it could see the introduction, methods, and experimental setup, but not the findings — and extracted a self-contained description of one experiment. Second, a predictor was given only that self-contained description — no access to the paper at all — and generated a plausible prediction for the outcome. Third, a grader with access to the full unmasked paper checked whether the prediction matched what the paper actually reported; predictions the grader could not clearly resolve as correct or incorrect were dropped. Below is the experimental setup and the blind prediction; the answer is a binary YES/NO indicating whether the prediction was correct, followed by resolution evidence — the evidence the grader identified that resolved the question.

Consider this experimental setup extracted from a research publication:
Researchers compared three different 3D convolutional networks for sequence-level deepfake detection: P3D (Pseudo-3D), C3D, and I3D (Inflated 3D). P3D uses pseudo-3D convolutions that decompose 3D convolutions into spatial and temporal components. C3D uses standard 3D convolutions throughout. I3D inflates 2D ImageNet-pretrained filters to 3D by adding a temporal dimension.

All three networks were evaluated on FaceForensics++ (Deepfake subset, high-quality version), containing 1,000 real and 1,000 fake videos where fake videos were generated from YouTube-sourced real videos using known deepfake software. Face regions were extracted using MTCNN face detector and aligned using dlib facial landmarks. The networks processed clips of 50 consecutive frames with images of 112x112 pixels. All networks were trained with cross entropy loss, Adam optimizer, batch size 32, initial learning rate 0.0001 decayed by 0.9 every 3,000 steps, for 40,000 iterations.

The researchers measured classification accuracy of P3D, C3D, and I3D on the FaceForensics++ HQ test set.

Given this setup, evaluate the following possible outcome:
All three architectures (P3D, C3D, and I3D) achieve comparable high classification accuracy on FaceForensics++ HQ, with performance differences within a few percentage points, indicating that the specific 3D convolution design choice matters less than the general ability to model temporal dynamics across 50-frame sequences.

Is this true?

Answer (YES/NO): NO